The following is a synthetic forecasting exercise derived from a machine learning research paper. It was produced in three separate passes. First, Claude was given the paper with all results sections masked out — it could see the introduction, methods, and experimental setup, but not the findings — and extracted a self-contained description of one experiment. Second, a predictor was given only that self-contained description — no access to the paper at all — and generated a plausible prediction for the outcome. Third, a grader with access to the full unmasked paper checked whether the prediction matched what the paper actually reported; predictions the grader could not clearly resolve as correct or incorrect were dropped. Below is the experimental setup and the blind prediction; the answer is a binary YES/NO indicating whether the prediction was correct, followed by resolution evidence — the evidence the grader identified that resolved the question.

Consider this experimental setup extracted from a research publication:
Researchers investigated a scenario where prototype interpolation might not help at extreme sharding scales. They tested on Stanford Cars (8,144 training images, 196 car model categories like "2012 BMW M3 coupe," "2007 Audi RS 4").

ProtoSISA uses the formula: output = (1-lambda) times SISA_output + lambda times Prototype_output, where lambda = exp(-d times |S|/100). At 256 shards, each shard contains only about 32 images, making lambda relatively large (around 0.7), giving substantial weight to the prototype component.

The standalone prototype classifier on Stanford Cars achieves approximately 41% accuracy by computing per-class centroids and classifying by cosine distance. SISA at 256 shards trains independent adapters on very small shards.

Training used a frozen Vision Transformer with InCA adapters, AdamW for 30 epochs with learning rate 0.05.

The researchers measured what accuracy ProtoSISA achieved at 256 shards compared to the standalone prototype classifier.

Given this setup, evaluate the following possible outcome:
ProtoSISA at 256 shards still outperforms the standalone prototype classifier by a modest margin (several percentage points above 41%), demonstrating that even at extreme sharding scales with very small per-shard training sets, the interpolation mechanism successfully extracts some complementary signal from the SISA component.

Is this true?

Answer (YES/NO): NO